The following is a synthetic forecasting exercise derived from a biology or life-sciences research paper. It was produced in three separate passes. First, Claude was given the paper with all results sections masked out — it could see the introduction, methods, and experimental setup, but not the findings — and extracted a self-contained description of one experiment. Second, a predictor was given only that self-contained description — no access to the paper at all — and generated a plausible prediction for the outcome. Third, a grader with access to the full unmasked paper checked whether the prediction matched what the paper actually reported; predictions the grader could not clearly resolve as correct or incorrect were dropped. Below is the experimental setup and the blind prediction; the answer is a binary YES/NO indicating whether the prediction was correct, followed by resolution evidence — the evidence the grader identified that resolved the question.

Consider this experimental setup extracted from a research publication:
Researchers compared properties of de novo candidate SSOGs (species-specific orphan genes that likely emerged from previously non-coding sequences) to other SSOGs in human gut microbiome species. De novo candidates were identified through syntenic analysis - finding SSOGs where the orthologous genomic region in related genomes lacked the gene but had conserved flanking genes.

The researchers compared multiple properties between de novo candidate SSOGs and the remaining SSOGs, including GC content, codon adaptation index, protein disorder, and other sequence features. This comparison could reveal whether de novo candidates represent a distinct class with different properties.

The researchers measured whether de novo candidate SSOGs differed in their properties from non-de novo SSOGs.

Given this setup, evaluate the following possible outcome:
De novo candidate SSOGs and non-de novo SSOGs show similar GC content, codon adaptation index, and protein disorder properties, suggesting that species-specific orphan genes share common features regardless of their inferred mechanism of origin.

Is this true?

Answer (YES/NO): NO